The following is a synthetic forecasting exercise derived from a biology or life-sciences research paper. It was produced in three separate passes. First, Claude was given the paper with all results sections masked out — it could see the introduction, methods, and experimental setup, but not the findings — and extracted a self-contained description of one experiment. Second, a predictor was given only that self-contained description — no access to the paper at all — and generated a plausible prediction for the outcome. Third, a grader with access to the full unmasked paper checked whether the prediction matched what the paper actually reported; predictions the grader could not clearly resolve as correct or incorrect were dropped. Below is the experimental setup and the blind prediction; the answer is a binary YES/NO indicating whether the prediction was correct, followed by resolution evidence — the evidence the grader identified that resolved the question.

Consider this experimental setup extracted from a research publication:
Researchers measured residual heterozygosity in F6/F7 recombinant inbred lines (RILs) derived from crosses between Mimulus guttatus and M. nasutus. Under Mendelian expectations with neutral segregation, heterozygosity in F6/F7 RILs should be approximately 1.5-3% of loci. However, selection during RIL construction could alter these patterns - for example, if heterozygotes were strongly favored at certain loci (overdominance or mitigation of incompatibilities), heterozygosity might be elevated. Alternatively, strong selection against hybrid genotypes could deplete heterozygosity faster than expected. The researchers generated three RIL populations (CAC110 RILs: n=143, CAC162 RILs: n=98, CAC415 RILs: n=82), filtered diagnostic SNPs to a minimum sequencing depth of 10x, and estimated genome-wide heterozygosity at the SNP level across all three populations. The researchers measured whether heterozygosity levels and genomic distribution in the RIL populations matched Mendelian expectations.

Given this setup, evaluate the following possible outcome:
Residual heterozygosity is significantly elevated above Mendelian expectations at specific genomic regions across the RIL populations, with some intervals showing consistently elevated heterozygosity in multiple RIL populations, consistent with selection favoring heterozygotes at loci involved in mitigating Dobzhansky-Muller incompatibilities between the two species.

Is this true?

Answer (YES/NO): NO